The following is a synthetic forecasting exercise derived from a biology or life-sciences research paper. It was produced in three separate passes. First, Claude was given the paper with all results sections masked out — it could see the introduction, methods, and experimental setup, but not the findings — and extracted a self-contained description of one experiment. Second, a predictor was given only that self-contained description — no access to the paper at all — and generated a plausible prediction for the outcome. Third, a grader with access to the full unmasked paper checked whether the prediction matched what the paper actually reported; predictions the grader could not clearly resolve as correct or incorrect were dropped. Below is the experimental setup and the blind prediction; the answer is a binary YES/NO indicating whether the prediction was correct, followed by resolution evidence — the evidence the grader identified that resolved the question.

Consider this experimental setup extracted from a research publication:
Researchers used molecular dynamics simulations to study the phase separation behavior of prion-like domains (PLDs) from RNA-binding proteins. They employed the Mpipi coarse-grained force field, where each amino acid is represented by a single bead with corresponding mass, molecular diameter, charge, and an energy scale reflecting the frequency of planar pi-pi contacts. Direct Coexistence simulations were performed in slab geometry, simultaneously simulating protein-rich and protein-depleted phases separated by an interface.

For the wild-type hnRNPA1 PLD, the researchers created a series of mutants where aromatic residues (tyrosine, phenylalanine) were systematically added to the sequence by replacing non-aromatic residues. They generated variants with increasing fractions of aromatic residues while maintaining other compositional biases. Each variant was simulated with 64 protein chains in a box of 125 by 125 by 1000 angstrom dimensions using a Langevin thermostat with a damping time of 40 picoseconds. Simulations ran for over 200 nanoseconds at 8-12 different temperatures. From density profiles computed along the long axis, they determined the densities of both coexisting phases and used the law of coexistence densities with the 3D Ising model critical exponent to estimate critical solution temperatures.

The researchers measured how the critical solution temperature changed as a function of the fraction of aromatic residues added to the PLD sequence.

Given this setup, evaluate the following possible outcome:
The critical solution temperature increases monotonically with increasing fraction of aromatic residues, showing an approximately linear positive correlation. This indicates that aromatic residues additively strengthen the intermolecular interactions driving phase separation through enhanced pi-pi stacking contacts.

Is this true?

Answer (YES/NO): YES